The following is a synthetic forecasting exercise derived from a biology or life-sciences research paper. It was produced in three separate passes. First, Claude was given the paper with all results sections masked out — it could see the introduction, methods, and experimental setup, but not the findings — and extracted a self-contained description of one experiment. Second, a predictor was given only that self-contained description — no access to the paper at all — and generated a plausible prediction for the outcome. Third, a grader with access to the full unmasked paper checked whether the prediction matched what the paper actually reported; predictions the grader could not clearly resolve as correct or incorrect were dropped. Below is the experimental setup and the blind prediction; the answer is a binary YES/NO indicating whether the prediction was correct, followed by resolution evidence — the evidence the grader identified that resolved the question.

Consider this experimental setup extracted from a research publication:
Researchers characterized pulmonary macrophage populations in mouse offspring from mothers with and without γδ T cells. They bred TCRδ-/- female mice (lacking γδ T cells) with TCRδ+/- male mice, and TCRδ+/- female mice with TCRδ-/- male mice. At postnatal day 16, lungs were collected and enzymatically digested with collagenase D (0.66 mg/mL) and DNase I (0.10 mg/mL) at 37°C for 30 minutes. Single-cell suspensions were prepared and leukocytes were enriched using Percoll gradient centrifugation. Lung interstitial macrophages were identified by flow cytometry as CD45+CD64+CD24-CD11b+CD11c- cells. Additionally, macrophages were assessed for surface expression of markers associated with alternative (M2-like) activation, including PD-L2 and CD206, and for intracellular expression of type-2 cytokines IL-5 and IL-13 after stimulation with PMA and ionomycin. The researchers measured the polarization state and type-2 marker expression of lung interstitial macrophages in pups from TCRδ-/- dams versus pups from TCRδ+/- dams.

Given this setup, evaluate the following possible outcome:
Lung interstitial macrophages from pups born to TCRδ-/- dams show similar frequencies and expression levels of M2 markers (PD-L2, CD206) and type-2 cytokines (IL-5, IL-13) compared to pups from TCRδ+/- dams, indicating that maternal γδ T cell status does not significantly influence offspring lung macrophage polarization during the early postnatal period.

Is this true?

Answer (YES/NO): NO